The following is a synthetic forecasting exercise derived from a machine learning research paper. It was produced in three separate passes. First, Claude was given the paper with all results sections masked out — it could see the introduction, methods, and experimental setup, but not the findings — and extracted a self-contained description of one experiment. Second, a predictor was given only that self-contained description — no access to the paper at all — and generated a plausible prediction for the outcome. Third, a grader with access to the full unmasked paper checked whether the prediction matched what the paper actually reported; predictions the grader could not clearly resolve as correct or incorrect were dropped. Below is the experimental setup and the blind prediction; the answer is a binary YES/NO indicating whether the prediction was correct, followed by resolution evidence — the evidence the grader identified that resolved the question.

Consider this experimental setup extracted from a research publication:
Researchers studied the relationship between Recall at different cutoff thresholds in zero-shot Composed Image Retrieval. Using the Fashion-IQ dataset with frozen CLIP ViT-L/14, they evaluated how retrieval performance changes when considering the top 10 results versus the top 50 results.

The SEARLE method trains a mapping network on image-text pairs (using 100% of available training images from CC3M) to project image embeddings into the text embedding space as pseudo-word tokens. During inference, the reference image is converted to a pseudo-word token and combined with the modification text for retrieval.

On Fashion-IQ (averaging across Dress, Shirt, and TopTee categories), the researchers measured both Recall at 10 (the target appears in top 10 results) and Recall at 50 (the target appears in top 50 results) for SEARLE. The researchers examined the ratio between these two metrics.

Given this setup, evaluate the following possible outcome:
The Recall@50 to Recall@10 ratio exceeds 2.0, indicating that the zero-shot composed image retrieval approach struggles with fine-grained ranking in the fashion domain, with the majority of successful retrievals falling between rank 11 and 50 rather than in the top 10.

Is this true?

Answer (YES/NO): NO